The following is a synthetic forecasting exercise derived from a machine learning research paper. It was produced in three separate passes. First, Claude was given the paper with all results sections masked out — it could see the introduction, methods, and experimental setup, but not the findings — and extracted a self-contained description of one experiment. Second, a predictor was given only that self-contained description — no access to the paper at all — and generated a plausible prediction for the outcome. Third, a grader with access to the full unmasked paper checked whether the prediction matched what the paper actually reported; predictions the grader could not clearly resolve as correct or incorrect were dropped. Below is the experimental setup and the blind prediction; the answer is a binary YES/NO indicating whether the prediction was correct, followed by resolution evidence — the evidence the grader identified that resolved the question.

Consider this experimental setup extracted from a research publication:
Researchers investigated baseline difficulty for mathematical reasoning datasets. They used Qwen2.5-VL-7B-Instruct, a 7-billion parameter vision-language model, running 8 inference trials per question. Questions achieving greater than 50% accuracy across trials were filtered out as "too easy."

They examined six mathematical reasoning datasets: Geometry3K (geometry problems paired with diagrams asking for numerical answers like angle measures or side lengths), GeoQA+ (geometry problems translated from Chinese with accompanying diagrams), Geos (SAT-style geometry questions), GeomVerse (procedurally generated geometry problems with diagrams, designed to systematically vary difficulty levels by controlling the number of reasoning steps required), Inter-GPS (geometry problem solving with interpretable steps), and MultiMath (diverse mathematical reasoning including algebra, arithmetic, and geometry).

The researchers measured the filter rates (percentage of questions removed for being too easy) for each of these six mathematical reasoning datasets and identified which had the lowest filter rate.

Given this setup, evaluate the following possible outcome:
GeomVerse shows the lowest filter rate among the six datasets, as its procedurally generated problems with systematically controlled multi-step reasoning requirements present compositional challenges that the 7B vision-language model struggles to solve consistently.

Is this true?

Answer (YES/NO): YES